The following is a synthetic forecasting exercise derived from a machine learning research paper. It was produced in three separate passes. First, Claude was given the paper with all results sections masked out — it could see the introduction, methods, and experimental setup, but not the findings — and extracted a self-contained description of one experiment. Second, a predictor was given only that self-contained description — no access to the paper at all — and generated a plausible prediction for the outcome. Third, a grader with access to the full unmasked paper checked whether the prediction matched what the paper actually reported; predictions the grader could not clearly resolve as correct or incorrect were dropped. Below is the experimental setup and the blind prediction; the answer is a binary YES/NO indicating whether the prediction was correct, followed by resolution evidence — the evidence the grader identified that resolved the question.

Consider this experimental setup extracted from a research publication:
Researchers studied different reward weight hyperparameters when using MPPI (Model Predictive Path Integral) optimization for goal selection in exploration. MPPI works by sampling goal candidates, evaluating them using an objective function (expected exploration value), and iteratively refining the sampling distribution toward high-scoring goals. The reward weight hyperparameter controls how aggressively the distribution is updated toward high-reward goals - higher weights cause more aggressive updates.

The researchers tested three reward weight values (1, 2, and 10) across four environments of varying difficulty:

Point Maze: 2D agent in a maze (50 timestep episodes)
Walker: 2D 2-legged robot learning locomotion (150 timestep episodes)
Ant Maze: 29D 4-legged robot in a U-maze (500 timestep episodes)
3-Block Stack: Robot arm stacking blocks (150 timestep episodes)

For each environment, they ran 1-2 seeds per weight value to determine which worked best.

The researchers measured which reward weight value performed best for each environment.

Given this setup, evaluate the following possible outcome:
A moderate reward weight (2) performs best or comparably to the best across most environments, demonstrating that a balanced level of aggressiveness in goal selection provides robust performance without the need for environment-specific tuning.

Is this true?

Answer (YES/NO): NO